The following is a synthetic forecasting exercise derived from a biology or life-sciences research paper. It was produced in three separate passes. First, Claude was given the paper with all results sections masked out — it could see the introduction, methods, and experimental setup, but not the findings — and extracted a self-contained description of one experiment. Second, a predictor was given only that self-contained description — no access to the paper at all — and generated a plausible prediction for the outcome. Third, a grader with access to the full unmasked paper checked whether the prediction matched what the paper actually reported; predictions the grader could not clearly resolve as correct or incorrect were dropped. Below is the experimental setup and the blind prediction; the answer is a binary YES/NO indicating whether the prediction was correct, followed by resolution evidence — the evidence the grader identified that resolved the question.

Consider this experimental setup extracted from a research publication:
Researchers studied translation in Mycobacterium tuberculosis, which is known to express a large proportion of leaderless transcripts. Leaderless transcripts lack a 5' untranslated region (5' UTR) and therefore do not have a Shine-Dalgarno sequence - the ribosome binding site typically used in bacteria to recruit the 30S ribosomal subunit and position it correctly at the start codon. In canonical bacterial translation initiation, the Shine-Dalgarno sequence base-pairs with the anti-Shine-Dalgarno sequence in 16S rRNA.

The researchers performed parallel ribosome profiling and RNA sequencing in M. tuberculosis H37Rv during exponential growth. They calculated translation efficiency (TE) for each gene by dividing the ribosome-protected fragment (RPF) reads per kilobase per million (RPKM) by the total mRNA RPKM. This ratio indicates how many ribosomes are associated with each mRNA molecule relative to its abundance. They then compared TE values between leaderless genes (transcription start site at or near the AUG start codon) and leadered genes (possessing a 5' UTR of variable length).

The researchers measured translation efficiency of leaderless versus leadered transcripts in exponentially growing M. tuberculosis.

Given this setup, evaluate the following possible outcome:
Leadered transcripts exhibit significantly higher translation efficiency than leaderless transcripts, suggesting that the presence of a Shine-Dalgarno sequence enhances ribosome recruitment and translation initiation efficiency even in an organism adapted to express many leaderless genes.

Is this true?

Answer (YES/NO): YES